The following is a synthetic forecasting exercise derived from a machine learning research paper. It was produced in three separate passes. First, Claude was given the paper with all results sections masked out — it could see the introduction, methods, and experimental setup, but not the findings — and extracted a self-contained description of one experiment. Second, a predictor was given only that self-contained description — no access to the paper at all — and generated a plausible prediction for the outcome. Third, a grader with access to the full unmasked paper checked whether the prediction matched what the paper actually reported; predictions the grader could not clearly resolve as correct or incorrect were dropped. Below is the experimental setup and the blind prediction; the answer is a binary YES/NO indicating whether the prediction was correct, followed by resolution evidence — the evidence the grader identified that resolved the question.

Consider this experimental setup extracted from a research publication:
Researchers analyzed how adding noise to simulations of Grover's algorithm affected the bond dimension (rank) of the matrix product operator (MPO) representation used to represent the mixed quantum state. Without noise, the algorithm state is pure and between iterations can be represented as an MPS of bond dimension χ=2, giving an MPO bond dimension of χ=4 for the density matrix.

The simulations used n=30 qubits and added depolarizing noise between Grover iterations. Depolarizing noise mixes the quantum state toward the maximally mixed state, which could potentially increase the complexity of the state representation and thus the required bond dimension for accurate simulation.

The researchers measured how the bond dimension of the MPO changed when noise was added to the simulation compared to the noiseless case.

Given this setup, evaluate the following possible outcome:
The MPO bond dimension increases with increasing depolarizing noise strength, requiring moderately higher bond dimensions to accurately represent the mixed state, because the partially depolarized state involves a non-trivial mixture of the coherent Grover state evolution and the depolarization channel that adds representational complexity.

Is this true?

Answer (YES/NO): NO